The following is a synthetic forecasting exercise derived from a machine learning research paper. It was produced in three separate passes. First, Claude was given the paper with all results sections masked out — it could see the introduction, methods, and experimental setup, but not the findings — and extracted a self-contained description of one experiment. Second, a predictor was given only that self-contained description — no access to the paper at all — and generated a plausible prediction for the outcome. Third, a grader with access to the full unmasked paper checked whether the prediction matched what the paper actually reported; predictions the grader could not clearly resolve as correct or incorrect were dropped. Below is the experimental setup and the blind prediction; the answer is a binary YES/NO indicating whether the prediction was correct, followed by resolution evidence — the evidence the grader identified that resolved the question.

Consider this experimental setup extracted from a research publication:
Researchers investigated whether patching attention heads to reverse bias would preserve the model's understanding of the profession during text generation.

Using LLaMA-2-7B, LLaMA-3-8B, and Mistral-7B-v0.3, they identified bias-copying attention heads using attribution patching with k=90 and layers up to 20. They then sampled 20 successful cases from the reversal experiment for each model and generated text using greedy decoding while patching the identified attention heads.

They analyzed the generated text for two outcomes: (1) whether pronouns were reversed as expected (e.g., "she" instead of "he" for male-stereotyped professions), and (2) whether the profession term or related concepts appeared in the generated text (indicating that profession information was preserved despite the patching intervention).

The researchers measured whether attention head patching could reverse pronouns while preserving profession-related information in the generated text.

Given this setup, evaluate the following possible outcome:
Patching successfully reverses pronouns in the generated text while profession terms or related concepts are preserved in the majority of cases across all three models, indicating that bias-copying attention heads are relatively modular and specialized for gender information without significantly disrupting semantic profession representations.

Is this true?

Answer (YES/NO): NO